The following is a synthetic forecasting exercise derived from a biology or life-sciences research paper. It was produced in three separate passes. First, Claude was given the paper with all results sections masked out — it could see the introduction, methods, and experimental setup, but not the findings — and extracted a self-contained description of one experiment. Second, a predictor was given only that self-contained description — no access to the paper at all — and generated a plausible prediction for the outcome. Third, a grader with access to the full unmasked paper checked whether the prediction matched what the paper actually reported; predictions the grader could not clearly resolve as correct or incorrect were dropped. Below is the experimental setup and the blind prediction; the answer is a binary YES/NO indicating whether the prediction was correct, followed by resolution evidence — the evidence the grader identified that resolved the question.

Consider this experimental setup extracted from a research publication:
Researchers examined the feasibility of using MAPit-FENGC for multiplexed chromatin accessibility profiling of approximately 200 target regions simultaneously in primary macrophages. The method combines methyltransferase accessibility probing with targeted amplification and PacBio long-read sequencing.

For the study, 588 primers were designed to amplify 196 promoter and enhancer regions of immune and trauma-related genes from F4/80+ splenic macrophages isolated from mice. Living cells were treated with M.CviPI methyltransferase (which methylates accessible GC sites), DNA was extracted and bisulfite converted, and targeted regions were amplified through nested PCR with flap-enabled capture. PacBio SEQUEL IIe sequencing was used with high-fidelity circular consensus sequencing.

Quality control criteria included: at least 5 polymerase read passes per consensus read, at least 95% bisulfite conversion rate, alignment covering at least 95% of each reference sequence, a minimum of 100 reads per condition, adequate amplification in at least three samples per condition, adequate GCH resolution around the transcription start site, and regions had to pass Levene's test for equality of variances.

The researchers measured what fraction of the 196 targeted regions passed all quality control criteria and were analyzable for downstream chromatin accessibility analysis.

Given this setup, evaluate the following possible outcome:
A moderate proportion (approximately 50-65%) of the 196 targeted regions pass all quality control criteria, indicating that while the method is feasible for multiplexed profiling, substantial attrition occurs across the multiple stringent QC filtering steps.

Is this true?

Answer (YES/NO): YES